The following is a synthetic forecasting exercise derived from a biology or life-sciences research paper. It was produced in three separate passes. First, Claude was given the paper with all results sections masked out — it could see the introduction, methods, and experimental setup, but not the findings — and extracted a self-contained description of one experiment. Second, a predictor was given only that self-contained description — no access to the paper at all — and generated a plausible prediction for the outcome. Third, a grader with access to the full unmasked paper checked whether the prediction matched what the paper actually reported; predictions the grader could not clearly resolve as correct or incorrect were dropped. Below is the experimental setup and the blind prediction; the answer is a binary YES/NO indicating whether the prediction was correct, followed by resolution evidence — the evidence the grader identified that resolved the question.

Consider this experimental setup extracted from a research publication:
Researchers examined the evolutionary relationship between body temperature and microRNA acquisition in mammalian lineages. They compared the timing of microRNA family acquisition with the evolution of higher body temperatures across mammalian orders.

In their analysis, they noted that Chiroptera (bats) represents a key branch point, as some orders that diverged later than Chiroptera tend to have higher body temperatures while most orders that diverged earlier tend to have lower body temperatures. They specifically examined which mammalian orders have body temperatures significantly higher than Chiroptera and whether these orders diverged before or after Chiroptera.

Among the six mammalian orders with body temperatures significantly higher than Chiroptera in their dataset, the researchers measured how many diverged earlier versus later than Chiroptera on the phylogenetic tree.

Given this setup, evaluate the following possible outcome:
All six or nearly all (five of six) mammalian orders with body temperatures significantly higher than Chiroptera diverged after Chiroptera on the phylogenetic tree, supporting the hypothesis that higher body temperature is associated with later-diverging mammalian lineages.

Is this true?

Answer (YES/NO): YES